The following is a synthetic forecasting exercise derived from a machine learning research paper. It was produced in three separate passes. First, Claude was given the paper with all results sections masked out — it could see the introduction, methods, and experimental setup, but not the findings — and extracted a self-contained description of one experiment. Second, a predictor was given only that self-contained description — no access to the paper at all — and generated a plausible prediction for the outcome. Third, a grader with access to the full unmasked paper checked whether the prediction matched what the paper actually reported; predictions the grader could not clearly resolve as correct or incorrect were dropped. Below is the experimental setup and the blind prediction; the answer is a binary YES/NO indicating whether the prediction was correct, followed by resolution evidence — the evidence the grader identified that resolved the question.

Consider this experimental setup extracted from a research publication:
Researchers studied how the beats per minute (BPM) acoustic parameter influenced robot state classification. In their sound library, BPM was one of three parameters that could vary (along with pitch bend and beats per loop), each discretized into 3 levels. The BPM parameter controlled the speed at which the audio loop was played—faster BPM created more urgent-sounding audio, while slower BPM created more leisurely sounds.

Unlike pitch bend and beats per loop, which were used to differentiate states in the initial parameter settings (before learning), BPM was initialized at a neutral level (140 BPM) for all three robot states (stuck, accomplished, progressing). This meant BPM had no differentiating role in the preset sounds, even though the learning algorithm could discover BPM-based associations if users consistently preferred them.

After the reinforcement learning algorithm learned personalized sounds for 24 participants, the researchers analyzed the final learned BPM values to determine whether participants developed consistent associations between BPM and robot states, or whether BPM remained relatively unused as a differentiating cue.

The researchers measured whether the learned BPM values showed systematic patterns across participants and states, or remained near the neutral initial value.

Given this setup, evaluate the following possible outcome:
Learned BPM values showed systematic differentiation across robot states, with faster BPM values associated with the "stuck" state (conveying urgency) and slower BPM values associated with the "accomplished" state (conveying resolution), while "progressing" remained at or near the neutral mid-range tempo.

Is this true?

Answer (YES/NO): NO